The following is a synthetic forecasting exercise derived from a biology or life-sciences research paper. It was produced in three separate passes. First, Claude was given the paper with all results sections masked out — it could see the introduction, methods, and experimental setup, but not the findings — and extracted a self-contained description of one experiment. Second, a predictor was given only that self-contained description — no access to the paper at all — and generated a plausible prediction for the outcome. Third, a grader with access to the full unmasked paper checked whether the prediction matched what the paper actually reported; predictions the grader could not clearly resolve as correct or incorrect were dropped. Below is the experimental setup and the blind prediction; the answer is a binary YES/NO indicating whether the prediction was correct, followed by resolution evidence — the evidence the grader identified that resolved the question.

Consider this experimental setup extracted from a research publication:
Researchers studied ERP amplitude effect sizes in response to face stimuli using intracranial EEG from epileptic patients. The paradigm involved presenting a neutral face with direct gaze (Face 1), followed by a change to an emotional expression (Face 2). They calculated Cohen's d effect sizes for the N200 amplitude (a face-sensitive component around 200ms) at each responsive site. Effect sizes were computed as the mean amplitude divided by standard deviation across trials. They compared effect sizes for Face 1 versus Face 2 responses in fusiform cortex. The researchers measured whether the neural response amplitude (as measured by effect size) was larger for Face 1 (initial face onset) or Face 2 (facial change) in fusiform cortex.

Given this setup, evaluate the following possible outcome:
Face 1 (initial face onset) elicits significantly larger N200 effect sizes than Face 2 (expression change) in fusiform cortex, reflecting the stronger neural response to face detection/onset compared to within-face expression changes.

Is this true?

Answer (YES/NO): NO